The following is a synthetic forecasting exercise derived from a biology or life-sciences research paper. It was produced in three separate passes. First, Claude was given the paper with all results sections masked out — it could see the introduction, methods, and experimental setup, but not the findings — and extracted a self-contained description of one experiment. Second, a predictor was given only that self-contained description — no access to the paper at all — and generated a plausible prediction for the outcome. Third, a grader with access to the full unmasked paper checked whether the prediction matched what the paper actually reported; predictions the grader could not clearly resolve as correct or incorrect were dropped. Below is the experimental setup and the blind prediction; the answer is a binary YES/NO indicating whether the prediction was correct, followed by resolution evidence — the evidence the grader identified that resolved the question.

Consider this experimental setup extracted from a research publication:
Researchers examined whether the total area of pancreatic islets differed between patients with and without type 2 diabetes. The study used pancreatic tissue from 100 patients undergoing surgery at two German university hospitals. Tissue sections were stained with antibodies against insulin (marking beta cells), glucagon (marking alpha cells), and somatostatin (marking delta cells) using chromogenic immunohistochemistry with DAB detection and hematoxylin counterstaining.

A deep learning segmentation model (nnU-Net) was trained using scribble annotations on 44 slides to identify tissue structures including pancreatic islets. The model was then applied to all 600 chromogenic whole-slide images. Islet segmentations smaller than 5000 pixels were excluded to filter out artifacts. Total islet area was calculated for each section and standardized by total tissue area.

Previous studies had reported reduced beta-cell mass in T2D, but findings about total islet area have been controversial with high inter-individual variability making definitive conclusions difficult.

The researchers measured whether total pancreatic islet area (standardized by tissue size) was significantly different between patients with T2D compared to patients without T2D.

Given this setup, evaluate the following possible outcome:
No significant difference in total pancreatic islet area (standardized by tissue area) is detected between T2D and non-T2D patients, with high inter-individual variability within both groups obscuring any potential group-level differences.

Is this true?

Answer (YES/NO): NO